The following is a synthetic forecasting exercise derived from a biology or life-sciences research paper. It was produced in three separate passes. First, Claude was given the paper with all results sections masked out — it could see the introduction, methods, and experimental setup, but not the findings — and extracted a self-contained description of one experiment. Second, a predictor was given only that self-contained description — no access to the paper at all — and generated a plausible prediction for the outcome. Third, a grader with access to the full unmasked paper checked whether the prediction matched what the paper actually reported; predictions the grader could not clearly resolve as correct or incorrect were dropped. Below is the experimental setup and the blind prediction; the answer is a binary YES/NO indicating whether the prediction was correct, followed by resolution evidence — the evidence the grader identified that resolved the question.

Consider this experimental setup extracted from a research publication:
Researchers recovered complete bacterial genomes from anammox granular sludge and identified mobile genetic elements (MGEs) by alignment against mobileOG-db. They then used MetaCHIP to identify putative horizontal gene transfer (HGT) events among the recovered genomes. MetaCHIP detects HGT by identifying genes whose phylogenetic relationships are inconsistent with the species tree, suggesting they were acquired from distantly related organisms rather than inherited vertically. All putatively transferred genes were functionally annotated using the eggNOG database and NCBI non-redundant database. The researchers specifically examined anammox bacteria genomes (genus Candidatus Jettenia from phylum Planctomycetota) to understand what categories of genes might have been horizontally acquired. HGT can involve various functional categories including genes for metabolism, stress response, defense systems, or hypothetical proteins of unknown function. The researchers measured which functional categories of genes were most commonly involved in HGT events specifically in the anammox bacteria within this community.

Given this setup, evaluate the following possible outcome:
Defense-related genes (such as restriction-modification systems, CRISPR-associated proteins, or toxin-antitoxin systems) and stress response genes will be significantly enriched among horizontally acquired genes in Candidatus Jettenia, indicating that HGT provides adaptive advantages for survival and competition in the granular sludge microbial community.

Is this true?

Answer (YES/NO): NO